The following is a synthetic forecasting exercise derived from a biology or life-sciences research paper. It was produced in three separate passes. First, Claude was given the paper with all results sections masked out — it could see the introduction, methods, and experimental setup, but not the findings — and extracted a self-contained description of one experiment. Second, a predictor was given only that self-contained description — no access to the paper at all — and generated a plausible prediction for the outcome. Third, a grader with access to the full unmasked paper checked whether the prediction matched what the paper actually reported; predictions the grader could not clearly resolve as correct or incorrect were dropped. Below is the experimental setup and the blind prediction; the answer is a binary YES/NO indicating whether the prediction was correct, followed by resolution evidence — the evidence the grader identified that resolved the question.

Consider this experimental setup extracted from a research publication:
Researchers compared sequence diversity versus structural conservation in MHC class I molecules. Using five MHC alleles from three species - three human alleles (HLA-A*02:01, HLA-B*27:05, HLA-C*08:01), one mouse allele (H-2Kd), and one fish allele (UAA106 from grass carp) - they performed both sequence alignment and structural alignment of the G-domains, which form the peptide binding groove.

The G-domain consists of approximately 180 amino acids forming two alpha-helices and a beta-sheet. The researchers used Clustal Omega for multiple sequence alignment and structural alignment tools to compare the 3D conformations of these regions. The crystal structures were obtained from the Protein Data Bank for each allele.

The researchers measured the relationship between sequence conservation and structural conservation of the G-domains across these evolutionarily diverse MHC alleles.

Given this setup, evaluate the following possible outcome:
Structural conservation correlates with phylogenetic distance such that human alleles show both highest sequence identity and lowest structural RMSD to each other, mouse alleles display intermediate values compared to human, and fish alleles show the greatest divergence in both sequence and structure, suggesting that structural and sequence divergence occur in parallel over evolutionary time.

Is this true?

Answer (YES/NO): NO